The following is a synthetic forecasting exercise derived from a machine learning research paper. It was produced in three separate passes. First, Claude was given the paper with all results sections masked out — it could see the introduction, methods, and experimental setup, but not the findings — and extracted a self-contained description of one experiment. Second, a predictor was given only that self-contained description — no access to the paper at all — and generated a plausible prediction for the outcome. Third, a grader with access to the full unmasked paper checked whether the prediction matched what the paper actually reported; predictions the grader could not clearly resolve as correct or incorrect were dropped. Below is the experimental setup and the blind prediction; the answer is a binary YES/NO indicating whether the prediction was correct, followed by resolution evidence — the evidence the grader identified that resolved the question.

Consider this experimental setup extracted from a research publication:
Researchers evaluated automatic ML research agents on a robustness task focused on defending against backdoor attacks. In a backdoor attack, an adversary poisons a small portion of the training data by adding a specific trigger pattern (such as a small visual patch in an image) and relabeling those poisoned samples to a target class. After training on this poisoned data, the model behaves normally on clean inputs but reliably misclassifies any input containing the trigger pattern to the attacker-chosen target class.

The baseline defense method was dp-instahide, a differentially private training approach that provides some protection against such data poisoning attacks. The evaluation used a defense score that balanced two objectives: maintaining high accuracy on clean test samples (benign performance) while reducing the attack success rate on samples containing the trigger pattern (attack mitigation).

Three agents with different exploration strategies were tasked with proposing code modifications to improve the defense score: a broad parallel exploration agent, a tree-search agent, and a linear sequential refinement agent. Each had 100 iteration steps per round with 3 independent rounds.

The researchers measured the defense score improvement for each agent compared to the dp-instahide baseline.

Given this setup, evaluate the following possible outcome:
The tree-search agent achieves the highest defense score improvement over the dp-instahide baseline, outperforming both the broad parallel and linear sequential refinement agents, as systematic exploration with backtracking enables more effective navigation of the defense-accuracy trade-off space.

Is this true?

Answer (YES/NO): YES